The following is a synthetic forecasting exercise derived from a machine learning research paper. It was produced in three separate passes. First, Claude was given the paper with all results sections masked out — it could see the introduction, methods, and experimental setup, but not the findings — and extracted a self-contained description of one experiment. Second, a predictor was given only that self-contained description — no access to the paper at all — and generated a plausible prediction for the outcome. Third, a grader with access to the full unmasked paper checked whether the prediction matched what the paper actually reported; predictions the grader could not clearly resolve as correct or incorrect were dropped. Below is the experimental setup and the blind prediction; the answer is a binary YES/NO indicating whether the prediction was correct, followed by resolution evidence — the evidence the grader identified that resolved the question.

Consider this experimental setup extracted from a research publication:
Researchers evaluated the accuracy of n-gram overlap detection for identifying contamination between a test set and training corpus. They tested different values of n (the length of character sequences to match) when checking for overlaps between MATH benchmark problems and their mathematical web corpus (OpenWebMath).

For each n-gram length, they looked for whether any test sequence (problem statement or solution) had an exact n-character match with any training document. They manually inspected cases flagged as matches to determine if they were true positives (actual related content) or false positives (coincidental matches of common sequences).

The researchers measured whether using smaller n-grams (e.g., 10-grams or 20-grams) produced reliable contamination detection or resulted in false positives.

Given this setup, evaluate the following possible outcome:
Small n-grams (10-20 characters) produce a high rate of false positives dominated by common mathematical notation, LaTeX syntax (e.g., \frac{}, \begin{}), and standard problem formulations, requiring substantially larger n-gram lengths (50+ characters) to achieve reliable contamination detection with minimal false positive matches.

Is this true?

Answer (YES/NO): NO